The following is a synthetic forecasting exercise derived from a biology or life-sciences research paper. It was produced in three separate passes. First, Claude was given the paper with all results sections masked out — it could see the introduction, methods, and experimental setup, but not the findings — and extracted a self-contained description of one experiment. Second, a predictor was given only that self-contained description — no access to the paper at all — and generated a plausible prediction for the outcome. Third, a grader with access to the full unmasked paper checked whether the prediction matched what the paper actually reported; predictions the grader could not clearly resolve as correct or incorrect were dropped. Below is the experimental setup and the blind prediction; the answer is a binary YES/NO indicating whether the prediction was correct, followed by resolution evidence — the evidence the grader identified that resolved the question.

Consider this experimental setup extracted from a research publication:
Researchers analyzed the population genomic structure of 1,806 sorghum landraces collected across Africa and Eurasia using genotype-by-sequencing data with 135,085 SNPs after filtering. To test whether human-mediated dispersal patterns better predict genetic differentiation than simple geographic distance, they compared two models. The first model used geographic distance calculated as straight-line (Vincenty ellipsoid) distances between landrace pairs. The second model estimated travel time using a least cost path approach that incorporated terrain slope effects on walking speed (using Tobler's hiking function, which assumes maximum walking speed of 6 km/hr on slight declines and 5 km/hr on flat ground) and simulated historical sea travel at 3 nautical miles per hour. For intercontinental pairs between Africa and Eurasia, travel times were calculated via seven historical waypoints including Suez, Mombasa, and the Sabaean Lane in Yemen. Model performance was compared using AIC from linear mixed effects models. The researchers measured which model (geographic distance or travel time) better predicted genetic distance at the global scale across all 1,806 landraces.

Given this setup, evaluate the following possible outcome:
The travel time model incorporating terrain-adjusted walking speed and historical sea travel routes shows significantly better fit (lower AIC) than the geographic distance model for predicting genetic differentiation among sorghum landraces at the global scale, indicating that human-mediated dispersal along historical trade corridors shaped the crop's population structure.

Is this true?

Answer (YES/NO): NO